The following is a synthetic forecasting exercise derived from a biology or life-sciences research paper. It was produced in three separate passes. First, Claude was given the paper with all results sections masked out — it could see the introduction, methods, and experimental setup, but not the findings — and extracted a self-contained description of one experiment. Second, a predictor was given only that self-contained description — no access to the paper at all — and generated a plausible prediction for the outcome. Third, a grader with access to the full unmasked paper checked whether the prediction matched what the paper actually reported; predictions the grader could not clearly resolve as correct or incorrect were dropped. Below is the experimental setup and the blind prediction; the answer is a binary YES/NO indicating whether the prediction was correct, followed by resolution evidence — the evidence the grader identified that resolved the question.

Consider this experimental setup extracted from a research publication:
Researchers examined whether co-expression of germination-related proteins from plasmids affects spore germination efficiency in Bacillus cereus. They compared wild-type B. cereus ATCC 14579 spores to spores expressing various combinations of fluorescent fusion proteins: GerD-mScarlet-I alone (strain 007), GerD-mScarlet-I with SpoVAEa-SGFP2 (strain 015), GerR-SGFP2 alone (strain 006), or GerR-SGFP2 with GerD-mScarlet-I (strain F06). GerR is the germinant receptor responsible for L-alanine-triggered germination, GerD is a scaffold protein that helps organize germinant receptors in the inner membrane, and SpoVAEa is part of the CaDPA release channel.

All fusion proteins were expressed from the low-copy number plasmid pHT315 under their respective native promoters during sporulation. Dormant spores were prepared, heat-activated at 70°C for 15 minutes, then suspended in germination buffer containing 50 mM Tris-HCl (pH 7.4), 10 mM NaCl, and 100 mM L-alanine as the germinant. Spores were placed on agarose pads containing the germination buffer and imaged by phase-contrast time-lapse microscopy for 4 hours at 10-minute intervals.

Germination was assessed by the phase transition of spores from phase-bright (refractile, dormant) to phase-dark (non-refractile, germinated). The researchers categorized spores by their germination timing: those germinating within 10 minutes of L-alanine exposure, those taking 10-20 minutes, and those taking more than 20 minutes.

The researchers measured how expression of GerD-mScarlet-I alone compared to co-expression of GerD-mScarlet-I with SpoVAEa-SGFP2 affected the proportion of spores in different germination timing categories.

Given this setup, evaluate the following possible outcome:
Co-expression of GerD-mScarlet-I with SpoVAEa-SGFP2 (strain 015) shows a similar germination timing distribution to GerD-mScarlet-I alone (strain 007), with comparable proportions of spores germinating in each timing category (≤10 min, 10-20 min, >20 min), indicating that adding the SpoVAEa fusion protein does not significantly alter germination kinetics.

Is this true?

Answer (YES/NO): NO